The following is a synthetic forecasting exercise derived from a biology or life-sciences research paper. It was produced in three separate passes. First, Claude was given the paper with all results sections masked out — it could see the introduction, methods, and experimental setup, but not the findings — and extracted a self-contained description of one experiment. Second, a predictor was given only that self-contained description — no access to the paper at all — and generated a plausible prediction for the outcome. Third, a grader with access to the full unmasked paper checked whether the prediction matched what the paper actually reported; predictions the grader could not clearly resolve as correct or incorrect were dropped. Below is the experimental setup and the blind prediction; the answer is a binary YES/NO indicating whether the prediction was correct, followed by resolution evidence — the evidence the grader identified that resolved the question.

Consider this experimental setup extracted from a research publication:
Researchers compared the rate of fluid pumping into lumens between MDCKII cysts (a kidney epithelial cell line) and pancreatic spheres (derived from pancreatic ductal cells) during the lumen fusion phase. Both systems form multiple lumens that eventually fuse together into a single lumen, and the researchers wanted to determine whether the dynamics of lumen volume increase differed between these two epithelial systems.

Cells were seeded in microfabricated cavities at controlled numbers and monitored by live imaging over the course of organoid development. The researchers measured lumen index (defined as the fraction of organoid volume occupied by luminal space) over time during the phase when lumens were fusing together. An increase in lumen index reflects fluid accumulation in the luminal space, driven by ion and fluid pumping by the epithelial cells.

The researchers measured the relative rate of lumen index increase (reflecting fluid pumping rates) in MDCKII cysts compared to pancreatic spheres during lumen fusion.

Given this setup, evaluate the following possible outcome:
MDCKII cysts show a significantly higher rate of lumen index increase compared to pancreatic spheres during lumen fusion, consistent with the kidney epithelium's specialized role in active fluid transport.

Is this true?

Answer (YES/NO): NO